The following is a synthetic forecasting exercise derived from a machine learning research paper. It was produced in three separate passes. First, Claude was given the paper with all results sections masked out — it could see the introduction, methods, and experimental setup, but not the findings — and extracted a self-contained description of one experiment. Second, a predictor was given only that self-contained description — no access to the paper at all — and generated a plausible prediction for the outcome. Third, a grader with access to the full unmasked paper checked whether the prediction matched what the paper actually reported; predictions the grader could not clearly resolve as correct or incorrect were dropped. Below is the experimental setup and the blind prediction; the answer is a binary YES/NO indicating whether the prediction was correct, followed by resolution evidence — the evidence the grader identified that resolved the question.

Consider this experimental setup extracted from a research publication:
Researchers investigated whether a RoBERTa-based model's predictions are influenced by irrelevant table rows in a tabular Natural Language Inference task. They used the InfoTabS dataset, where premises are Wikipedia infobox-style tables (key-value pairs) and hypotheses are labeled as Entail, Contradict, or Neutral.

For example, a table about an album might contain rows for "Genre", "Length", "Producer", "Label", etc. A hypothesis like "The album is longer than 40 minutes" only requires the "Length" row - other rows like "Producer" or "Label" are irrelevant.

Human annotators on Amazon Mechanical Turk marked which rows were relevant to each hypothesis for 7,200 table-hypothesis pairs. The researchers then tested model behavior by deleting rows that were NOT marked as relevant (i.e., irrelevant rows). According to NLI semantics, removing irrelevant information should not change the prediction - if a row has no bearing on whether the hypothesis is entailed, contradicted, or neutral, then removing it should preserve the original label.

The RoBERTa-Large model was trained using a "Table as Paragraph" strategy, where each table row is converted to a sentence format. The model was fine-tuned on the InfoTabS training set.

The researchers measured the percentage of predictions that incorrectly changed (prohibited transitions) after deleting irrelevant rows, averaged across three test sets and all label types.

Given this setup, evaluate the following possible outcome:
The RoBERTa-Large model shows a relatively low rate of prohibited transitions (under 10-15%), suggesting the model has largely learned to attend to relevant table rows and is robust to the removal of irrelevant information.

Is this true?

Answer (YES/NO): NO